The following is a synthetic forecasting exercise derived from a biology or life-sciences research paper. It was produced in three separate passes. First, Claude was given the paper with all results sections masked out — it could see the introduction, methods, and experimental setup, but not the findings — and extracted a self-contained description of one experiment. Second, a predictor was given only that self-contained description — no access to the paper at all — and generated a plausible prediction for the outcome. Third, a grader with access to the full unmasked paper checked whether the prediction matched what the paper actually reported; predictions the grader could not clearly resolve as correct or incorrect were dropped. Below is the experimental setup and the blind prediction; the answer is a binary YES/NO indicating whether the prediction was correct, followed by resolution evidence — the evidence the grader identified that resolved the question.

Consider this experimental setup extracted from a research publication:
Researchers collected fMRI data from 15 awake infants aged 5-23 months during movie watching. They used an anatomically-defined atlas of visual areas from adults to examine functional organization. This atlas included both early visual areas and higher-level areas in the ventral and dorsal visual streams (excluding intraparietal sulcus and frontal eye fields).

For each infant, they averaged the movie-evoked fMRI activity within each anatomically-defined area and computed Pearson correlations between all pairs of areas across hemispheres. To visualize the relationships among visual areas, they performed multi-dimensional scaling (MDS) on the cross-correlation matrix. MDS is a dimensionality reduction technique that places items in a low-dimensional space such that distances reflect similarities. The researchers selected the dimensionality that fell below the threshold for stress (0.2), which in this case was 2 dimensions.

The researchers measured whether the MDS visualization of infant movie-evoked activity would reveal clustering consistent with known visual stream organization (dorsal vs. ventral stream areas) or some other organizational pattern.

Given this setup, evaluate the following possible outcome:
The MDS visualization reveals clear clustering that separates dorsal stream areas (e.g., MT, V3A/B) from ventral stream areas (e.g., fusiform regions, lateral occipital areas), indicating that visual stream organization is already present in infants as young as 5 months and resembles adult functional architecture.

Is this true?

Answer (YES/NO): YES